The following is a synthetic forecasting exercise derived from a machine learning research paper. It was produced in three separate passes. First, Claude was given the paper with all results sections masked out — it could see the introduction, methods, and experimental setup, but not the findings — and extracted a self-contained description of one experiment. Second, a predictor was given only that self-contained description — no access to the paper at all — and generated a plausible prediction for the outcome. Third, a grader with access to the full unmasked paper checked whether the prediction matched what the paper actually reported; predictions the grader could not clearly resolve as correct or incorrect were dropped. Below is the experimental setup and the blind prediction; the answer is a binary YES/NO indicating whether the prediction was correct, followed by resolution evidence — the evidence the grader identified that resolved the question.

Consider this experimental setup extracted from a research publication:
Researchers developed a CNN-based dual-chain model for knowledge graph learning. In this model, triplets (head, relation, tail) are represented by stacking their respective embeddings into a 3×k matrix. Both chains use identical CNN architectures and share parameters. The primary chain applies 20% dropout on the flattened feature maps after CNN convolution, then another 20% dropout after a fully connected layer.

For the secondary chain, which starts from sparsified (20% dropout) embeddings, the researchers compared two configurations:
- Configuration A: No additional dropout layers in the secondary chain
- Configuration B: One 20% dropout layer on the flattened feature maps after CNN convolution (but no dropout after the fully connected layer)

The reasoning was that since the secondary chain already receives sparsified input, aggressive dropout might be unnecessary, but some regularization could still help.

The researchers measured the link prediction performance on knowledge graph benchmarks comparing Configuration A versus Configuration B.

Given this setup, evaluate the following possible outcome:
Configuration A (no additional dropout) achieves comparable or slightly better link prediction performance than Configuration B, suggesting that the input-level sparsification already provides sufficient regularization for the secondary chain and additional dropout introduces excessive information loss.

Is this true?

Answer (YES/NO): NO